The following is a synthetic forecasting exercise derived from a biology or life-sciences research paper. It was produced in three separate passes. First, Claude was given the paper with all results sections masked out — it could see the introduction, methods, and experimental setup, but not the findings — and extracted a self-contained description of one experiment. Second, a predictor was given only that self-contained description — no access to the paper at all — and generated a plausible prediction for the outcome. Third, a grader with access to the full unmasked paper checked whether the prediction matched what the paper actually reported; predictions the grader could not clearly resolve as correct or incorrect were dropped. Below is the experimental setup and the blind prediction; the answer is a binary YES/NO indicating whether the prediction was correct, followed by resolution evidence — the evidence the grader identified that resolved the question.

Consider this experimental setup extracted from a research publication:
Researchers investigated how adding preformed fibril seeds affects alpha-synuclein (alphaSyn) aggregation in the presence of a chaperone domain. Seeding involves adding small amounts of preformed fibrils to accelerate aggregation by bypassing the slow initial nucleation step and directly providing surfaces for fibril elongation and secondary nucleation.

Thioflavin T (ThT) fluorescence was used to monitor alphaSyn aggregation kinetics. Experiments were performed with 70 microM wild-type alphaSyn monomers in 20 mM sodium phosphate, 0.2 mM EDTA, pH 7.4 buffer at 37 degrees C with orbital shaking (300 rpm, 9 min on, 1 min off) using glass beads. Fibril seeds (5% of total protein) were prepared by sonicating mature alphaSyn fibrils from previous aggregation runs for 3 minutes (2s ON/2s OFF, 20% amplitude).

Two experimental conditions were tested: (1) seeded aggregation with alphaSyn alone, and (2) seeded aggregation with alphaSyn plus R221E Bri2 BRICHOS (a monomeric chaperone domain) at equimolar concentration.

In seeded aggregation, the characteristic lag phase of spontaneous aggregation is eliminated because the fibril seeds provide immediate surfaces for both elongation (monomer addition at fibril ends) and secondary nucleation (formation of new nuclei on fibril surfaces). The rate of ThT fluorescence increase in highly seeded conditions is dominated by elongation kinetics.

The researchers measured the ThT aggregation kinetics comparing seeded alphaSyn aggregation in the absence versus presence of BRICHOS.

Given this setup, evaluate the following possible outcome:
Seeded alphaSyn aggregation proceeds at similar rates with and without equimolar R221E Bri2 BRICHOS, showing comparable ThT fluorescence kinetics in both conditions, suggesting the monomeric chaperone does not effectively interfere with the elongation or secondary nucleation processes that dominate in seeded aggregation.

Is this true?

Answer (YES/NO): NO